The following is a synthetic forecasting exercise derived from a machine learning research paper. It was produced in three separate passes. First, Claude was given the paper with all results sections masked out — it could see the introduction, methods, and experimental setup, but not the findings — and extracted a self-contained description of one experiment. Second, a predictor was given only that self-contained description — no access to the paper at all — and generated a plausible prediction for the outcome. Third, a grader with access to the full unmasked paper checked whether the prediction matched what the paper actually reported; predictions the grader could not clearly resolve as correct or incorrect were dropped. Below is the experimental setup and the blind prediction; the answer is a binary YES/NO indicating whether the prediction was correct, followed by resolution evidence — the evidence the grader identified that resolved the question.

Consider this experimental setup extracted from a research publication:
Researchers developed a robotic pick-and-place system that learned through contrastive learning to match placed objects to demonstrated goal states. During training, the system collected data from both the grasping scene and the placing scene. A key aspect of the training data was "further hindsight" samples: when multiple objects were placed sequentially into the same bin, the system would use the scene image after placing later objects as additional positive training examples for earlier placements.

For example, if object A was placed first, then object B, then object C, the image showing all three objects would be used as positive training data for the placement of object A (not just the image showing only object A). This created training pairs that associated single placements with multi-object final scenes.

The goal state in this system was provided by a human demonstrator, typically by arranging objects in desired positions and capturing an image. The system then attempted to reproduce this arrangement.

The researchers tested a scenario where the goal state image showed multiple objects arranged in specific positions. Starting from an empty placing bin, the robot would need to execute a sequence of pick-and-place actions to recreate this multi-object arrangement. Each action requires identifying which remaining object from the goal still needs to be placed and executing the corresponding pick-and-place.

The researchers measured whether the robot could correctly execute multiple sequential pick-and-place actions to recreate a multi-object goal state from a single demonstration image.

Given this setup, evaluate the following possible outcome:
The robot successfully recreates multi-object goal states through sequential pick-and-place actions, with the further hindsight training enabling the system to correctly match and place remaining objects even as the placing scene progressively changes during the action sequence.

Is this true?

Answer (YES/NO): YES